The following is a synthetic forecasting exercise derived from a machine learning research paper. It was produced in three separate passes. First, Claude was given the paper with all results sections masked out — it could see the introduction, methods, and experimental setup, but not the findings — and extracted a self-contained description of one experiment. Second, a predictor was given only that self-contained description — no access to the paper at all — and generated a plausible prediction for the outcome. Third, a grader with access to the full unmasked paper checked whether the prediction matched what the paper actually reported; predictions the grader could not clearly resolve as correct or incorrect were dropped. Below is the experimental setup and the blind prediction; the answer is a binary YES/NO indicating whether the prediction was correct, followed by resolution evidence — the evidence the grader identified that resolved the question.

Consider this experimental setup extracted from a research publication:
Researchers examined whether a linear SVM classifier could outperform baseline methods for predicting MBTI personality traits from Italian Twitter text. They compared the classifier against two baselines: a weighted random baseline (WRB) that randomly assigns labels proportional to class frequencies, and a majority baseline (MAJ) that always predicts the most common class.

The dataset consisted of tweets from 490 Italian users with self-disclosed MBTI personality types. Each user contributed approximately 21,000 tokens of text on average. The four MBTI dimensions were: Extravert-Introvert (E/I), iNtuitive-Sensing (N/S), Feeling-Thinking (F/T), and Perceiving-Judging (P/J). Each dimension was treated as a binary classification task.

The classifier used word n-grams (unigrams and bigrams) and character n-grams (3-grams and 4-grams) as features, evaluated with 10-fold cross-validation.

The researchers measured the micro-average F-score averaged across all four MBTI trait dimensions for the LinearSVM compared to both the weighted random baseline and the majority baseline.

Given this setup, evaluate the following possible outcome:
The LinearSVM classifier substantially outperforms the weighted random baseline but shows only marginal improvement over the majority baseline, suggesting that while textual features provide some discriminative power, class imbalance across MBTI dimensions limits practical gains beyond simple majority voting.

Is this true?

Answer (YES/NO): NO